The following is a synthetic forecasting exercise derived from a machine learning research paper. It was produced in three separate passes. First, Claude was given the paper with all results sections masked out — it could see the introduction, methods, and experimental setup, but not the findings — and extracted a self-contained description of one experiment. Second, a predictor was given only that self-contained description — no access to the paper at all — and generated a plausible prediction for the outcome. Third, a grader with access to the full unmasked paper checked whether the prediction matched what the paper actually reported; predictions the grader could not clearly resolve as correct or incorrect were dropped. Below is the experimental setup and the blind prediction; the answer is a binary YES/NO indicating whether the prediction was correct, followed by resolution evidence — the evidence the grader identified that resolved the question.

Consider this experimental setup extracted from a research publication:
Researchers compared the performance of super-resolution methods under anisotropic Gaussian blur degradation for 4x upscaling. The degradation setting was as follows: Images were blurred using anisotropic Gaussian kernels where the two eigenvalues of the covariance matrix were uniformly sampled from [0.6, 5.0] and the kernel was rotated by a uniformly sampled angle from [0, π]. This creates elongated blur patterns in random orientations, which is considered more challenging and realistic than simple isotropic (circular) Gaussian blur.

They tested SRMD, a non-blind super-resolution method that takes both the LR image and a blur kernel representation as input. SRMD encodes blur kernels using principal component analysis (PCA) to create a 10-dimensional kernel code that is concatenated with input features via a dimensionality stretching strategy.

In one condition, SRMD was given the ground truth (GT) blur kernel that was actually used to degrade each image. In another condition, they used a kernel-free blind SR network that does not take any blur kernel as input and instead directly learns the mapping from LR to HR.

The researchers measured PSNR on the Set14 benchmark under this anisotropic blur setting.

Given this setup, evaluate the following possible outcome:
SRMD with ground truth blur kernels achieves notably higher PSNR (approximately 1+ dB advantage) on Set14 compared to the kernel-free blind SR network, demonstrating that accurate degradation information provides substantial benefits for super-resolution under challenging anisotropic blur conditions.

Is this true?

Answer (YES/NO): NO